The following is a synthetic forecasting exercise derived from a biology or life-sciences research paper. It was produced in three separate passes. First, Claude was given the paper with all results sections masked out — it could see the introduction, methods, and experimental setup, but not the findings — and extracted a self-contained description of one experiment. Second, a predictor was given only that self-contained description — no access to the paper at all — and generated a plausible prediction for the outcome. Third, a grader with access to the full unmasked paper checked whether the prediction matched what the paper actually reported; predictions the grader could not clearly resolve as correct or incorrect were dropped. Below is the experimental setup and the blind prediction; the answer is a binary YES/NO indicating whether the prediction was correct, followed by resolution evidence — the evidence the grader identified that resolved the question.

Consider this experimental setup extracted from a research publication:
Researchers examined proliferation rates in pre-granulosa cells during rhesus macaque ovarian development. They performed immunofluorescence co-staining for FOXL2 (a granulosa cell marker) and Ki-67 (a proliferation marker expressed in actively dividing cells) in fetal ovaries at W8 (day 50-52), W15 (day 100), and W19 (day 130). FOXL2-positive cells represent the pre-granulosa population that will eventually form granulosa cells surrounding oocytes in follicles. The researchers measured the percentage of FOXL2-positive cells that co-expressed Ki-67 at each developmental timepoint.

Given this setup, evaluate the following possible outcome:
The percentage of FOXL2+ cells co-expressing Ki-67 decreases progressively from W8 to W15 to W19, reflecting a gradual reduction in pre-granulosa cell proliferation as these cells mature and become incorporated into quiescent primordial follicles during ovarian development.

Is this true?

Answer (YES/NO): YES